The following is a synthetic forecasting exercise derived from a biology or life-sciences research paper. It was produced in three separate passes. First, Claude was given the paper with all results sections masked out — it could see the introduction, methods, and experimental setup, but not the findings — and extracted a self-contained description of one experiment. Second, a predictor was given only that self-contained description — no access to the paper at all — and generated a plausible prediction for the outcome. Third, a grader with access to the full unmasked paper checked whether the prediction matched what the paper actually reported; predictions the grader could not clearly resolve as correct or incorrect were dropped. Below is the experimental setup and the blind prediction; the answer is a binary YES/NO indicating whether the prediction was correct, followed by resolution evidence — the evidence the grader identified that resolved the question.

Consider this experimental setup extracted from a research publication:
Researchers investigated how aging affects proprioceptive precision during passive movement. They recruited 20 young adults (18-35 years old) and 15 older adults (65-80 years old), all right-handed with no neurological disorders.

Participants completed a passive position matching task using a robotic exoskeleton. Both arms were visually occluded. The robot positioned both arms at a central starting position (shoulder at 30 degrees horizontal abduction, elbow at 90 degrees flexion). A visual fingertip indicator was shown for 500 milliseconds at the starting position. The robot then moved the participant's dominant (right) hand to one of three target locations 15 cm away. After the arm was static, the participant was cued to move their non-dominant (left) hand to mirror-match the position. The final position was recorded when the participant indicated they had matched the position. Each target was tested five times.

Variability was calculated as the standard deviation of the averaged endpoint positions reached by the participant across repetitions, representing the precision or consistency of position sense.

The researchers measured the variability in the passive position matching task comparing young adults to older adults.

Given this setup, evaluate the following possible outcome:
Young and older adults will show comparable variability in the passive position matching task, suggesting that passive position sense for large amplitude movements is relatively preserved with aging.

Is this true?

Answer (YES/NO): YES